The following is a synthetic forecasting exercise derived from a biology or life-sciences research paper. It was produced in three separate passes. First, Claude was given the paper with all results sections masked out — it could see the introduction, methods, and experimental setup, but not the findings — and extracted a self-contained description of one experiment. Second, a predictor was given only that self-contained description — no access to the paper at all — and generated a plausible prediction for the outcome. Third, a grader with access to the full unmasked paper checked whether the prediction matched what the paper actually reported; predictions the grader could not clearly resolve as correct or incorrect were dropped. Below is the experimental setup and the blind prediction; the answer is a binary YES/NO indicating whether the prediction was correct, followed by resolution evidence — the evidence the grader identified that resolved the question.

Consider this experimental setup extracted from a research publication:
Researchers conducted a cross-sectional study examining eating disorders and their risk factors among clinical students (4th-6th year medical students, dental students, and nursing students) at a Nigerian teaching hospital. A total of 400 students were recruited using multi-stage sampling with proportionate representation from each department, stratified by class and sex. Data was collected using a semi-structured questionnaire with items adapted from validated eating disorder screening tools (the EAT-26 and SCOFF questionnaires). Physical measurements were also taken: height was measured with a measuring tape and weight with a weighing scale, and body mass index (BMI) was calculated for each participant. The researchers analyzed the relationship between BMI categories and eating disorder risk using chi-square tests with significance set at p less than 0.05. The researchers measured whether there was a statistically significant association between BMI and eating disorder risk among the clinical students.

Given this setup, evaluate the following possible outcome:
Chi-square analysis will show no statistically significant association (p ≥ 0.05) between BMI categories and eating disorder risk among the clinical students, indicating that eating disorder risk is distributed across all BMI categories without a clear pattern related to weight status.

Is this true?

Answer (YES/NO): NO